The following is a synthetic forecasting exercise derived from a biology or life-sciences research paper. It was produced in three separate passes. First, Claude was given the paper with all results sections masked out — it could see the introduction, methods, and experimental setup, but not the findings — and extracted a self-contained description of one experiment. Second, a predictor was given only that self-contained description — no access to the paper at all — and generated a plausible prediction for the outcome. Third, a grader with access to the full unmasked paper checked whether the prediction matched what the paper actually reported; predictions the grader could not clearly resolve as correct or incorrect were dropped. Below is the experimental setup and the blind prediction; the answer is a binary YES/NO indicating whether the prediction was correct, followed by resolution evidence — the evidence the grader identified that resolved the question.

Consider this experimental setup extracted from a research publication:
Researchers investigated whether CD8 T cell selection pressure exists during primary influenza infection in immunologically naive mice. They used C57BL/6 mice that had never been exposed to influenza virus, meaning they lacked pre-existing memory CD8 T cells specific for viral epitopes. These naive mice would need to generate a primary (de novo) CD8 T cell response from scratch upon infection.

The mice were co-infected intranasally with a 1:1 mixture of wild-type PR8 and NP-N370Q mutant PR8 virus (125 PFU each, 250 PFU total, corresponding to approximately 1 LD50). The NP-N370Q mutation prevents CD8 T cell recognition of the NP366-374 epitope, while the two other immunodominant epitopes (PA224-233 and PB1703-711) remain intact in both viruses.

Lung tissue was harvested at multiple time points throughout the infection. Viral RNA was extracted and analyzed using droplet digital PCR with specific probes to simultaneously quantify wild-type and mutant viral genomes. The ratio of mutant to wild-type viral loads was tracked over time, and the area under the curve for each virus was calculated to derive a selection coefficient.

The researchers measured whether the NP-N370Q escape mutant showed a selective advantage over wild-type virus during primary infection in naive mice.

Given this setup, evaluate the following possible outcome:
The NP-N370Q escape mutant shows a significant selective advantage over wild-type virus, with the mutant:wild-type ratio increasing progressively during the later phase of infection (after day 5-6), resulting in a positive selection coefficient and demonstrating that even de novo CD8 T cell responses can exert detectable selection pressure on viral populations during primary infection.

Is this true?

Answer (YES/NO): YES